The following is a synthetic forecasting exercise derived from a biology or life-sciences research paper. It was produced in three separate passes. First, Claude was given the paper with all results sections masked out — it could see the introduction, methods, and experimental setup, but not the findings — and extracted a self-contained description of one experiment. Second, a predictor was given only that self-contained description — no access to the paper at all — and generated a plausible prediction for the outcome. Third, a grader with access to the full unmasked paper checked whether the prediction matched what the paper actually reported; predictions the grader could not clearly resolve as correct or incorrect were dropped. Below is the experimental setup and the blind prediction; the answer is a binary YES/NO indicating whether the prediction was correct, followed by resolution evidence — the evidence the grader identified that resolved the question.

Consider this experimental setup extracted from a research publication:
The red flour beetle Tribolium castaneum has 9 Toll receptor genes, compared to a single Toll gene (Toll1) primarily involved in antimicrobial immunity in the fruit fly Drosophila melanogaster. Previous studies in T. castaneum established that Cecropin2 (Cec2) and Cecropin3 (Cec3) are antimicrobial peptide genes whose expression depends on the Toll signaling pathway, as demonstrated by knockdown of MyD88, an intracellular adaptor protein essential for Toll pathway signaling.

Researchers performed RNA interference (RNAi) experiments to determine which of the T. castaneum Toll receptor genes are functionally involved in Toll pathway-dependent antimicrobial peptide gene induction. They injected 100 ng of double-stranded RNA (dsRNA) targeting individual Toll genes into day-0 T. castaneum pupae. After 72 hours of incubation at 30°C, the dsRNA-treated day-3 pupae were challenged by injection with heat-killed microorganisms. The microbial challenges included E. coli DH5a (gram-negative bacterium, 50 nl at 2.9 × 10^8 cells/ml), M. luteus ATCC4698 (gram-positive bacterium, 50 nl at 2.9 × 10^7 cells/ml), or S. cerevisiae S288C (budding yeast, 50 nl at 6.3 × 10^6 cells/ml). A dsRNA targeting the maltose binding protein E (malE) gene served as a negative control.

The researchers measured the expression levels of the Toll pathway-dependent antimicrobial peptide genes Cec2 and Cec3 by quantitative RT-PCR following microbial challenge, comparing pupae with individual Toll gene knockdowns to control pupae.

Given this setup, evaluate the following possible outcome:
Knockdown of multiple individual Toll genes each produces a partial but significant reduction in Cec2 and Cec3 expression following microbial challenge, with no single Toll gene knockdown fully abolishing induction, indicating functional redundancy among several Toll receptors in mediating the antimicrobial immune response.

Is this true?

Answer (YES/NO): NO